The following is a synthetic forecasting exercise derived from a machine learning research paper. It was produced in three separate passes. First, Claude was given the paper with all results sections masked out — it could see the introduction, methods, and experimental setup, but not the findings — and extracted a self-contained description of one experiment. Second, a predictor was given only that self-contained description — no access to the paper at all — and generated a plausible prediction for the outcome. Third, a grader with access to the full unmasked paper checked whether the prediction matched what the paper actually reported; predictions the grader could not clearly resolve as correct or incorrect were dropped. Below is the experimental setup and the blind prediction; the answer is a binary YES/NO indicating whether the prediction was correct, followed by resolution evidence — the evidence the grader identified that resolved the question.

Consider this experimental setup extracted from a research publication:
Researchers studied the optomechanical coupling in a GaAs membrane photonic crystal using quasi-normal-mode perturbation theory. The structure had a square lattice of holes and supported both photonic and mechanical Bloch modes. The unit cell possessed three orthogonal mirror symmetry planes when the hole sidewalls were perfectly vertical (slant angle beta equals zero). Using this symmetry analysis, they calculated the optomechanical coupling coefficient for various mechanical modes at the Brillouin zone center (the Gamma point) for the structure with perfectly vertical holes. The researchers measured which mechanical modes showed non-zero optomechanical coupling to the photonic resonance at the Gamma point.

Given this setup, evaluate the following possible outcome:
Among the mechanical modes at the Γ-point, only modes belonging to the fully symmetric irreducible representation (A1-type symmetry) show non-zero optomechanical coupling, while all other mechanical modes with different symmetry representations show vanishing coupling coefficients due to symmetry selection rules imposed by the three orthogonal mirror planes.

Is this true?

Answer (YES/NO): YES